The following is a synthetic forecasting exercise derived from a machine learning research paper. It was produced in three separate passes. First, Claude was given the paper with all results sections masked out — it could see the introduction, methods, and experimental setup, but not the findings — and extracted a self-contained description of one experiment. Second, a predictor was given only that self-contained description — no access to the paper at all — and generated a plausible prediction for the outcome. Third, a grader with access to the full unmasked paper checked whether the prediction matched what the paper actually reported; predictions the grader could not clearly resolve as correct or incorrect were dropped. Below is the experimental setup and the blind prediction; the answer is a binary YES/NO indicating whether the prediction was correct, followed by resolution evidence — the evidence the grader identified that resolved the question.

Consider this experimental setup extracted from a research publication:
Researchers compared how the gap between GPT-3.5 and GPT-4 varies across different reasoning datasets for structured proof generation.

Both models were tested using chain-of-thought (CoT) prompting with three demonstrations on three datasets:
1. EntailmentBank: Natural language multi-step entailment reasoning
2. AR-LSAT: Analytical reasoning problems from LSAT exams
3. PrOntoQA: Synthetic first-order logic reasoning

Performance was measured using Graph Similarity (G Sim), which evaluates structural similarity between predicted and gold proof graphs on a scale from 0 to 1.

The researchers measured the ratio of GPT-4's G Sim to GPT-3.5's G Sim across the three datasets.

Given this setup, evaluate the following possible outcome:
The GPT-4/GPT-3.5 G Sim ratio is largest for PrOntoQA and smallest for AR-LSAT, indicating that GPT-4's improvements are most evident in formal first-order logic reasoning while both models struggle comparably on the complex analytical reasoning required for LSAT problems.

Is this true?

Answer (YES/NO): NO